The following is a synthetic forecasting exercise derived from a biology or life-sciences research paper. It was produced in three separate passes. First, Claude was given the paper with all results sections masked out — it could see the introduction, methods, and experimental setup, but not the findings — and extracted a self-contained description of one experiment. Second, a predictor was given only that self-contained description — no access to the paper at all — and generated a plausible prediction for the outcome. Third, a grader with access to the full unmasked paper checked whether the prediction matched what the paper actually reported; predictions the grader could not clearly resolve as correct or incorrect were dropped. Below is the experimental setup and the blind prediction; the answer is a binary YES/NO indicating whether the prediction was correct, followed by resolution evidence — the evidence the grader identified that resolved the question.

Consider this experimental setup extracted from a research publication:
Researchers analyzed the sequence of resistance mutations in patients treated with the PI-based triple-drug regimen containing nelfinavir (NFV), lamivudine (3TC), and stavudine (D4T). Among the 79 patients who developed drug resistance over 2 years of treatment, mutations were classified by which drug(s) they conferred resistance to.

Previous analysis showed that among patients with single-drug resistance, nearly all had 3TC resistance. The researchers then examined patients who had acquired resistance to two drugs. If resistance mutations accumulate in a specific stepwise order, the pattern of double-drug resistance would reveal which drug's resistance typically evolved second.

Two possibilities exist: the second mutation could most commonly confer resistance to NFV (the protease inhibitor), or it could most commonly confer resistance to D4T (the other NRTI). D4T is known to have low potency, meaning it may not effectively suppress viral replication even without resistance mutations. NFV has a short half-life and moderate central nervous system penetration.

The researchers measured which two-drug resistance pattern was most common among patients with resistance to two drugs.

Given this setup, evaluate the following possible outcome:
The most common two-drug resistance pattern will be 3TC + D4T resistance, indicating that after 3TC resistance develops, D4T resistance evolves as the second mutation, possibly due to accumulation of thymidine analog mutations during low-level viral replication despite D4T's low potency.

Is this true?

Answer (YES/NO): NO